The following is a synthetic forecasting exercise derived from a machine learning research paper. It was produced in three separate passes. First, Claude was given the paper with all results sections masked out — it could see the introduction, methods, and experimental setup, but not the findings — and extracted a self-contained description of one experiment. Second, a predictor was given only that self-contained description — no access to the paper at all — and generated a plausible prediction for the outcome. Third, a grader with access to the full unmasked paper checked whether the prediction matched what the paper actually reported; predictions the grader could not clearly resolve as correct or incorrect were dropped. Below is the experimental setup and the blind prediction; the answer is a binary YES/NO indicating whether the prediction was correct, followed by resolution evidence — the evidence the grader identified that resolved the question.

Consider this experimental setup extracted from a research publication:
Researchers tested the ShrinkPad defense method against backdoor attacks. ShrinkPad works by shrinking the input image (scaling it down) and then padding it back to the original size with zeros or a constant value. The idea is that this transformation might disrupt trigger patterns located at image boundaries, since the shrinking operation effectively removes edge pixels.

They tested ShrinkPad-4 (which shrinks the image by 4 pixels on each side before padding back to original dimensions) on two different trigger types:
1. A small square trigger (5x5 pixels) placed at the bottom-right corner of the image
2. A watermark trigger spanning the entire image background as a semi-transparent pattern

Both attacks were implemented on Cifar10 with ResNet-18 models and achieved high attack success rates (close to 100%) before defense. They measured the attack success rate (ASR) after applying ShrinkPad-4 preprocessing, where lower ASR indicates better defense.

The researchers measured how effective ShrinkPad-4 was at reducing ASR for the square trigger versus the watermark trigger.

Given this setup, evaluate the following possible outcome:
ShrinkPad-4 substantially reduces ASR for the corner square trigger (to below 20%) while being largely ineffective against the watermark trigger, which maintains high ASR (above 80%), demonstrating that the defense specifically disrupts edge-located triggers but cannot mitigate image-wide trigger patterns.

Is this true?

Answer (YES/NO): YES